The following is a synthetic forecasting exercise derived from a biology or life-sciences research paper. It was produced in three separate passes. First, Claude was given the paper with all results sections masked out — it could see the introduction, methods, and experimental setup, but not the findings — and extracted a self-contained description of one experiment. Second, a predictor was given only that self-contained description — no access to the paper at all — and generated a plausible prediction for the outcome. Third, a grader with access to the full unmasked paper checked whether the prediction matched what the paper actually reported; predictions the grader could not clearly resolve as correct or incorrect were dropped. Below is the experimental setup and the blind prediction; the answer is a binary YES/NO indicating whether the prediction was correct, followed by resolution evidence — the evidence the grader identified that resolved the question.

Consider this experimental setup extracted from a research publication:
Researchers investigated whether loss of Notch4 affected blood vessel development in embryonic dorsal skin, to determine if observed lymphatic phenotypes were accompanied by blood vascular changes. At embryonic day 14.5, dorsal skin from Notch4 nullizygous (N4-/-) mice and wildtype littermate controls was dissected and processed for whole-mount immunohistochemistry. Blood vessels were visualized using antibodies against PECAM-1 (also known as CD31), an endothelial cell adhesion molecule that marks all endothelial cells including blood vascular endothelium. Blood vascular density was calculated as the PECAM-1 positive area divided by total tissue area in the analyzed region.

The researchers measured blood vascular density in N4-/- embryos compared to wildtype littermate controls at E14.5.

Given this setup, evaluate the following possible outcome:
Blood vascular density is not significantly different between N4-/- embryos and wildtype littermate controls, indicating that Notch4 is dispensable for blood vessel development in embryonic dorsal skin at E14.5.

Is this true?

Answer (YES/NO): YES